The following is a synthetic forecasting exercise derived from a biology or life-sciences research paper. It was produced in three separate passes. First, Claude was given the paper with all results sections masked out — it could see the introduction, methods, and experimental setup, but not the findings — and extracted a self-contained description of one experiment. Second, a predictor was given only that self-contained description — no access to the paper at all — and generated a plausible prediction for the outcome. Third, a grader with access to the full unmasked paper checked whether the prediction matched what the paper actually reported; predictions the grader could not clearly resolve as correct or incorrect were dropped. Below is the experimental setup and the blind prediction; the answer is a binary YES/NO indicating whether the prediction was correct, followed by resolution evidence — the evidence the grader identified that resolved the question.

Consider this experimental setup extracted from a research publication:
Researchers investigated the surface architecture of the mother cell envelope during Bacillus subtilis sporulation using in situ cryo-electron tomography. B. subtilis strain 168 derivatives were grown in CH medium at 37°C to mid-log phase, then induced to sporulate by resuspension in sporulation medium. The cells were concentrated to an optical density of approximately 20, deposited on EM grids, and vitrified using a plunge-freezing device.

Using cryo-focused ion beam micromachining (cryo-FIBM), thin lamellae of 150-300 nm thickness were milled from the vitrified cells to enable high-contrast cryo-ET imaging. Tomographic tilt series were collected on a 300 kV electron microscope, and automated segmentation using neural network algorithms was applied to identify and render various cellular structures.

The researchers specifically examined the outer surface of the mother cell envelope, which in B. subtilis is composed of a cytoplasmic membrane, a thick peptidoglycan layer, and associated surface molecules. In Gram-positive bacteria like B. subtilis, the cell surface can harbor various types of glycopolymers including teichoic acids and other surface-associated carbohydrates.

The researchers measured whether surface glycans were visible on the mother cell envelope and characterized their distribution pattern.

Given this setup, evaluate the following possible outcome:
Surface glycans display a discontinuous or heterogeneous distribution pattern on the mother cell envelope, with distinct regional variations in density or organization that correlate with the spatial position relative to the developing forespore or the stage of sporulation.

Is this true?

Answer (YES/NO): NO